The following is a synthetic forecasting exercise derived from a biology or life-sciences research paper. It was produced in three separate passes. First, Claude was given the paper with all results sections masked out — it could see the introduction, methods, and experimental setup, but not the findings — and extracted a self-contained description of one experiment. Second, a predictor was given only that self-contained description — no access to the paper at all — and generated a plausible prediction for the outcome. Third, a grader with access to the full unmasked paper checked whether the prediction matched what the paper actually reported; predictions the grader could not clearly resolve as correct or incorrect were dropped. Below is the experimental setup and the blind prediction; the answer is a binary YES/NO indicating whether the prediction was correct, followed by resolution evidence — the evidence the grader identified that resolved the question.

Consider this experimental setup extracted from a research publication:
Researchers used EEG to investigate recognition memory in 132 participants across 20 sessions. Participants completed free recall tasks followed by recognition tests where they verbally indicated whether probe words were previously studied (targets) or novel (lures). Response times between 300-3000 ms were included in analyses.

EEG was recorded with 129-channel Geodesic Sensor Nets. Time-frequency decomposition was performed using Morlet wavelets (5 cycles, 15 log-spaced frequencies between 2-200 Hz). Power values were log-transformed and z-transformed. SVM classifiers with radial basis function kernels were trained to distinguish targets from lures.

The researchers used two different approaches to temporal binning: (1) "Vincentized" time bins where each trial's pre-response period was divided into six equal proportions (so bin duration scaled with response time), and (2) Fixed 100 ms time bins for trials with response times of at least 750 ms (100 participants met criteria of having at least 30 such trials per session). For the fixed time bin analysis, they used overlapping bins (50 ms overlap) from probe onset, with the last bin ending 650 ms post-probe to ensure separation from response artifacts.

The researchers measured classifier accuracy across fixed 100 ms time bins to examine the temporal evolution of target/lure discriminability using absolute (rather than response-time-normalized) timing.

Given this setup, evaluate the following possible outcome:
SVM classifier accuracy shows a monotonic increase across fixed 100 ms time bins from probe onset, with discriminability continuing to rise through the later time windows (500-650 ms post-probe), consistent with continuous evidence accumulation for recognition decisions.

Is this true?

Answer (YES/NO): YES